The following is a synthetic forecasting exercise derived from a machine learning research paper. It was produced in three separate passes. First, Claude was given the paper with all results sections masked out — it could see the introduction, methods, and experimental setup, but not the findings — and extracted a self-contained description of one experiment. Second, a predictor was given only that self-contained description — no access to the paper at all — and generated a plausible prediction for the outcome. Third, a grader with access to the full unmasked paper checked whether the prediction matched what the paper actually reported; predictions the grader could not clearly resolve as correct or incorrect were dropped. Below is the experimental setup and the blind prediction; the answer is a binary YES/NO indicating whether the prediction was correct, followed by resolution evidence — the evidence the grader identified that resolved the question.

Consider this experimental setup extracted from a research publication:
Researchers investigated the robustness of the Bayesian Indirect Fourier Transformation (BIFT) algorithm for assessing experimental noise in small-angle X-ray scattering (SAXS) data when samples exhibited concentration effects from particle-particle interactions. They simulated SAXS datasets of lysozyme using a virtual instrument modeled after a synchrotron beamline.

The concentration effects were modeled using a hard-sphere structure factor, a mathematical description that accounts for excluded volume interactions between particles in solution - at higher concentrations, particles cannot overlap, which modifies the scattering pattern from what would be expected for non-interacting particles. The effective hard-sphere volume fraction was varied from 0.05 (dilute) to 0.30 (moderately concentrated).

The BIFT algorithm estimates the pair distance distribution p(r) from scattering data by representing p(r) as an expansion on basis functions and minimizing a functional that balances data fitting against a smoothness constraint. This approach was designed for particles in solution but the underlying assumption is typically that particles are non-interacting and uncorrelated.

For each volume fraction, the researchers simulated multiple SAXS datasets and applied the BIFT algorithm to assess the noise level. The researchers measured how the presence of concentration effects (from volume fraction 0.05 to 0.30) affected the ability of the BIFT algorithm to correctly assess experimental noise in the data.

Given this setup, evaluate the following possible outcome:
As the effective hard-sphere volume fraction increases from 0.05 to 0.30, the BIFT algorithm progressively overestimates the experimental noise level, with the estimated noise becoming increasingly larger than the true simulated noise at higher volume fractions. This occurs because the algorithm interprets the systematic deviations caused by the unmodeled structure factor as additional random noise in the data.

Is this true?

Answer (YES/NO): NO